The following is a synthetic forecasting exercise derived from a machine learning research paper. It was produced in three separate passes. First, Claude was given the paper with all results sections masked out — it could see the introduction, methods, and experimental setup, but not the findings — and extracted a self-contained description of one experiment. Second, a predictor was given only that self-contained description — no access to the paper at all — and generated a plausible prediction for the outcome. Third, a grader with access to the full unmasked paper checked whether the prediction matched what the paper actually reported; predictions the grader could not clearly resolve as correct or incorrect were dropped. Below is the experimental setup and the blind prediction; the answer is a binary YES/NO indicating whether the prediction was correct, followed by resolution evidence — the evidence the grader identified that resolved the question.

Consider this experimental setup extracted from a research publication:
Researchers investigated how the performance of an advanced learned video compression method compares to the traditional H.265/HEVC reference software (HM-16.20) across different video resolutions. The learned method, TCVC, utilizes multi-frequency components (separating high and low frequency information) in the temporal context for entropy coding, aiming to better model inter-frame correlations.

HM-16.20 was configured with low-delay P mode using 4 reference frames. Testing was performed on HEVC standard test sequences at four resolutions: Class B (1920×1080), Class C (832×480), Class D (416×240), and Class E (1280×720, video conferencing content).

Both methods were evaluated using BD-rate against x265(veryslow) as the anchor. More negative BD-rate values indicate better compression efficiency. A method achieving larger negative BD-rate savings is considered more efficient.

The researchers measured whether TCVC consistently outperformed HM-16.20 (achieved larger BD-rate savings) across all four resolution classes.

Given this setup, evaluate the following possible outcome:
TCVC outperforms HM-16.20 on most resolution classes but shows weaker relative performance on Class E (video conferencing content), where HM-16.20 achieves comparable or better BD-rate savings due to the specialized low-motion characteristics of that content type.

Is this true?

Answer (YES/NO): NO